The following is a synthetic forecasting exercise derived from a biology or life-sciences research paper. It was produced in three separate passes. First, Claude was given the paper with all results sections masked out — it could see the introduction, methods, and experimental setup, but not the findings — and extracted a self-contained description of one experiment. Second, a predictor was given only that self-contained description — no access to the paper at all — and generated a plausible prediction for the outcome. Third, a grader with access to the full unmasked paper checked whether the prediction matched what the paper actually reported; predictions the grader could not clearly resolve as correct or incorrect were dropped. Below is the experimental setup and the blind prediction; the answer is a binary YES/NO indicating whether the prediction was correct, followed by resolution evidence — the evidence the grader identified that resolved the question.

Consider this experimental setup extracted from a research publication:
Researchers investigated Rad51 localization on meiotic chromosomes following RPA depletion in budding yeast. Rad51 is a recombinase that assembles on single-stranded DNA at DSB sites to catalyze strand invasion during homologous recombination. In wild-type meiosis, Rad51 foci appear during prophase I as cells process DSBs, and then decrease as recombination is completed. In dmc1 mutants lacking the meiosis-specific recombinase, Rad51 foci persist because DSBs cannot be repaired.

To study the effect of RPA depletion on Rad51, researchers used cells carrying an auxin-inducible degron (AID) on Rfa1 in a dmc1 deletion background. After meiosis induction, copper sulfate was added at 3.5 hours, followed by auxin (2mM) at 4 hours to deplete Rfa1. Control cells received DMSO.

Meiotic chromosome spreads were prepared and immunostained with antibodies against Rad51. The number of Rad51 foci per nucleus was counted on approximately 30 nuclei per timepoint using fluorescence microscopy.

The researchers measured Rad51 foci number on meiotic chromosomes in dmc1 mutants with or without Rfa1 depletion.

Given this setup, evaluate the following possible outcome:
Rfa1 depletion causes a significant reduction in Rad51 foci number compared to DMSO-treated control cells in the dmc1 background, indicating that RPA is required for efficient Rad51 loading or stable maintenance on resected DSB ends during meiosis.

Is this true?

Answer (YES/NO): YES